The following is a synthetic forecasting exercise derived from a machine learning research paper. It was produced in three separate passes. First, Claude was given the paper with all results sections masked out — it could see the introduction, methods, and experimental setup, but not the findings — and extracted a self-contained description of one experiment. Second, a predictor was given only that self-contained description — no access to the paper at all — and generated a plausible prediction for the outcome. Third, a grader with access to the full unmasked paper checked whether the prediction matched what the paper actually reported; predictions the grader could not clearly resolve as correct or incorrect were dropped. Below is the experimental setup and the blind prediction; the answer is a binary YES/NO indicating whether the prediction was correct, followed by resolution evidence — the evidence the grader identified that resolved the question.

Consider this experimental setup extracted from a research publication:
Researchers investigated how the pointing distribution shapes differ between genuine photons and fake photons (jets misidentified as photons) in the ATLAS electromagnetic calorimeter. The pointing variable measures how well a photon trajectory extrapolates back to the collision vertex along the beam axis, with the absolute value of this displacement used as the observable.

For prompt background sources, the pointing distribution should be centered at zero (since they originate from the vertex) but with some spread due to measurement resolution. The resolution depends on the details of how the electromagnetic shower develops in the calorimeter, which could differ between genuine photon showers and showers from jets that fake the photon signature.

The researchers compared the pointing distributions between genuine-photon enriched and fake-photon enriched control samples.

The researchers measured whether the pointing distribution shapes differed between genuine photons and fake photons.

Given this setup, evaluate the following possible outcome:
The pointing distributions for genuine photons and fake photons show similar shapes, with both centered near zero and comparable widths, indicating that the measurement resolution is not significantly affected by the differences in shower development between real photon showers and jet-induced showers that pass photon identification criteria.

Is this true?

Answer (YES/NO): NO